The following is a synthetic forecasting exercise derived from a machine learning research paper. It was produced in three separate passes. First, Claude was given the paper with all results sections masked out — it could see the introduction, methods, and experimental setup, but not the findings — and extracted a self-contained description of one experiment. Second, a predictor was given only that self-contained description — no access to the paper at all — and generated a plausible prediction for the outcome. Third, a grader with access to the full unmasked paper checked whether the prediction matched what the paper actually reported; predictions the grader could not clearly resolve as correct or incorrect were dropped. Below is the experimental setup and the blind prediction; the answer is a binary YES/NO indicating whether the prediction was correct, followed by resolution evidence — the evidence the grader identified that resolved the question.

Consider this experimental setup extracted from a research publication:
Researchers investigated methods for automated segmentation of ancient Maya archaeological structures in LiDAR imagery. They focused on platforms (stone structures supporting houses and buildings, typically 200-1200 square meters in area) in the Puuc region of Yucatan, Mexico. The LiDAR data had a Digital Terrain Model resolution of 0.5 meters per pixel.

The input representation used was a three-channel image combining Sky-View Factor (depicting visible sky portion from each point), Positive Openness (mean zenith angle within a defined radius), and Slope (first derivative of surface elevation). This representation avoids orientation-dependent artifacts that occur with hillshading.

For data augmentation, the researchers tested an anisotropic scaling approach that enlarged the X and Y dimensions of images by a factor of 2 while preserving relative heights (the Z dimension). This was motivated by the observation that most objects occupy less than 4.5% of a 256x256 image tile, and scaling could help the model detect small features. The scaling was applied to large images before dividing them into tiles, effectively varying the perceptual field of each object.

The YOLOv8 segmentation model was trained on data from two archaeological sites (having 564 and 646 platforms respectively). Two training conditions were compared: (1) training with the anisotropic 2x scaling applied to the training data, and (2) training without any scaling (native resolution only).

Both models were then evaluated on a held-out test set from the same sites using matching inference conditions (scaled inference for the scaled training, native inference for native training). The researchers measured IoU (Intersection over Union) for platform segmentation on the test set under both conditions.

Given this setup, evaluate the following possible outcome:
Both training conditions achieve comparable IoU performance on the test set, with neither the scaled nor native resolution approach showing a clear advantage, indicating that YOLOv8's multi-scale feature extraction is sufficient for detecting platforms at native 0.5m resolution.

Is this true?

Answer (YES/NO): NO